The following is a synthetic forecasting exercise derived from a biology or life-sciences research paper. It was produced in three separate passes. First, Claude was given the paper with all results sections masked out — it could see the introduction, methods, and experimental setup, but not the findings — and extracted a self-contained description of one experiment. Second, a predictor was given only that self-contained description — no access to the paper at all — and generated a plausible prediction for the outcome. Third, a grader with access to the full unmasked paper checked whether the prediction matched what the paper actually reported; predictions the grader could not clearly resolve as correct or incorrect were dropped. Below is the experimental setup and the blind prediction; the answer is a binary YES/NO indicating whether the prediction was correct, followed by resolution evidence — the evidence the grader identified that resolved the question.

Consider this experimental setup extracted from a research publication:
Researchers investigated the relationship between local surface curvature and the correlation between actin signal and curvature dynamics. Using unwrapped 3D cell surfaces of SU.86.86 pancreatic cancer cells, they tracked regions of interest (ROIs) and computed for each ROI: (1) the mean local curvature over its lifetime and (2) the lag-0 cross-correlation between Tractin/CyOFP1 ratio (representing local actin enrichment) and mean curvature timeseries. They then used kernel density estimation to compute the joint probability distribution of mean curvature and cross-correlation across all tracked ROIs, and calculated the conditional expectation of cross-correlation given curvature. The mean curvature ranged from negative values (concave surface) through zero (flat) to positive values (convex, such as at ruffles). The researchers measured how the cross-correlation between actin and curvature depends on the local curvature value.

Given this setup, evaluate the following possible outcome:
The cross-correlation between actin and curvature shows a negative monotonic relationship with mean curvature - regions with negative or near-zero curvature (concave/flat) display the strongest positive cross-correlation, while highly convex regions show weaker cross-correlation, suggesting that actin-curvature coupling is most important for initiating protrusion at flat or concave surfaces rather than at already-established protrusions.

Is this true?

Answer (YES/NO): NO